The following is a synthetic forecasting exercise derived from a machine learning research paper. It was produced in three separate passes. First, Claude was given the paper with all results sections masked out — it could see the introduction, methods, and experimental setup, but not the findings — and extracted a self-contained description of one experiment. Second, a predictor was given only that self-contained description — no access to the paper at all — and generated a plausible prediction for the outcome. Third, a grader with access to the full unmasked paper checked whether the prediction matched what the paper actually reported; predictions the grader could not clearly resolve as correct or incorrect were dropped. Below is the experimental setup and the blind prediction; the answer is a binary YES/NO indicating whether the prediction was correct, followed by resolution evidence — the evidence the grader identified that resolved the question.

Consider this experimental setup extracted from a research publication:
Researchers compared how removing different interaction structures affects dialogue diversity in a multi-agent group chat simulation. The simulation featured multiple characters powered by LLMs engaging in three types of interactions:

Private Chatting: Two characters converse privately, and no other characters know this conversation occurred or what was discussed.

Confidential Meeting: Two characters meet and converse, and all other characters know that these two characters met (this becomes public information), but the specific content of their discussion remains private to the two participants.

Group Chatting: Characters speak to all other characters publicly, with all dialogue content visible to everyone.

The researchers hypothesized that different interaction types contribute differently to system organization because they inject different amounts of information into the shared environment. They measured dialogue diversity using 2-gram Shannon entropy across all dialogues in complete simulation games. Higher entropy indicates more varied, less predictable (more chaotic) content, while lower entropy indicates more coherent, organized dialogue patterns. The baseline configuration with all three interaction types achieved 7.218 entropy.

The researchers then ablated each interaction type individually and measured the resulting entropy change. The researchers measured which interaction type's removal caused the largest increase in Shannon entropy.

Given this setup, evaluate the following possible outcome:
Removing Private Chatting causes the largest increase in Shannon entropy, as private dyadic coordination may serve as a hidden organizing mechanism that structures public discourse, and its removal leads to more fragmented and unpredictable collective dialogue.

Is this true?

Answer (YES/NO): NO